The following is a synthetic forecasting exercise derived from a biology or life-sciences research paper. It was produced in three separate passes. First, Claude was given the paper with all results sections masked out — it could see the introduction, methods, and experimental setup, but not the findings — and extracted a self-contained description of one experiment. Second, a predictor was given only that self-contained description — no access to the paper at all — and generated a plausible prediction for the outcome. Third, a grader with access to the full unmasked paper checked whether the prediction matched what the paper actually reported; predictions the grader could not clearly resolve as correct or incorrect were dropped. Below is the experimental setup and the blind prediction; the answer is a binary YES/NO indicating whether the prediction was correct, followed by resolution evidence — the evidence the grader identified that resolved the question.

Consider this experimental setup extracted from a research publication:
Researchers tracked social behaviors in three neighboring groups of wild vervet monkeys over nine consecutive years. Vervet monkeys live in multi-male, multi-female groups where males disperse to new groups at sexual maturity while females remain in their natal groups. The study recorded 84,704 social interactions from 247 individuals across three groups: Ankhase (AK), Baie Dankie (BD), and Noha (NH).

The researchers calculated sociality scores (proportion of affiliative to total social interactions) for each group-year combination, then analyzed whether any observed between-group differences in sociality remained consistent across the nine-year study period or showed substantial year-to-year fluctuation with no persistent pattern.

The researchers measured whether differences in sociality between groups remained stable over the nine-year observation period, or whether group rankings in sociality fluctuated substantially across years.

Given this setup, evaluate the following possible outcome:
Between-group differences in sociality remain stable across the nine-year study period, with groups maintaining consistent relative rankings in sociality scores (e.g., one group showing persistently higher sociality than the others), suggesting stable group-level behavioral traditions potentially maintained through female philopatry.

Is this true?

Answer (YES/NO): YES